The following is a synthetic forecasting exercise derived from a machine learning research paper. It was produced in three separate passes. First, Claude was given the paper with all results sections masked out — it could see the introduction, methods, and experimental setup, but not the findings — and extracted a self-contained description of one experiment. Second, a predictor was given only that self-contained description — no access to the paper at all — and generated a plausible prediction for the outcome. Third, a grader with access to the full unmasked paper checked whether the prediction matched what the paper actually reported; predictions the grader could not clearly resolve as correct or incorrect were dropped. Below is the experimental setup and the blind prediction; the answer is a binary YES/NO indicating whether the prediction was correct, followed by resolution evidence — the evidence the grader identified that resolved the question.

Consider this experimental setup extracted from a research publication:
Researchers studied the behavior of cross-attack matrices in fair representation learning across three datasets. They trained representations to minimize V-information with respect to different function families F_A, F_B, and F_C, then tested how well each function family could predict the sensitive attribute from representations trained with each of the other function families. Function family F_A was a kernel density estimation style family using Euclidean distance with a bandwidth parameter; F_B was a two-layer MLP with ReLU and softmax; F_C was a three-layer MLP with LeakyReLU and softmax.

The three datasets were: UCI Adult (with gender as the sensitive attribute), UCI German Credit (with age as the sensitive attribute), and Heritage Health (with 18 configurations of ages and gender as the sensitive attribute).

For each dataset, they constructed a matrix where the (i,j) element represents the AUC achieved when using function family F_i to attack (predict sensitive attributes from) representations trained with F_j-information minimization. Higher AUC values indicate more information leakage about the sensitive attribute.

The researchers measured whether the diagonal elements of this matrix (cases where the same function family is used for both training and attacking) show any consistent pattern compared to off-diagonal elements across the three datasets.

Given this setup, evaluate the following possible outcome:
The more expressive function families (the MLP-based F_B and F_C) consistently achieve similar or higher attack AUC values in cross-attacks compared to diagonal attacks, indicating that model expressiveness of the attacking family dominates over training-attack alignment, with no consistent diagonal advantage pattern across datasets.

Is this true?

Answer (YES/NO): NO